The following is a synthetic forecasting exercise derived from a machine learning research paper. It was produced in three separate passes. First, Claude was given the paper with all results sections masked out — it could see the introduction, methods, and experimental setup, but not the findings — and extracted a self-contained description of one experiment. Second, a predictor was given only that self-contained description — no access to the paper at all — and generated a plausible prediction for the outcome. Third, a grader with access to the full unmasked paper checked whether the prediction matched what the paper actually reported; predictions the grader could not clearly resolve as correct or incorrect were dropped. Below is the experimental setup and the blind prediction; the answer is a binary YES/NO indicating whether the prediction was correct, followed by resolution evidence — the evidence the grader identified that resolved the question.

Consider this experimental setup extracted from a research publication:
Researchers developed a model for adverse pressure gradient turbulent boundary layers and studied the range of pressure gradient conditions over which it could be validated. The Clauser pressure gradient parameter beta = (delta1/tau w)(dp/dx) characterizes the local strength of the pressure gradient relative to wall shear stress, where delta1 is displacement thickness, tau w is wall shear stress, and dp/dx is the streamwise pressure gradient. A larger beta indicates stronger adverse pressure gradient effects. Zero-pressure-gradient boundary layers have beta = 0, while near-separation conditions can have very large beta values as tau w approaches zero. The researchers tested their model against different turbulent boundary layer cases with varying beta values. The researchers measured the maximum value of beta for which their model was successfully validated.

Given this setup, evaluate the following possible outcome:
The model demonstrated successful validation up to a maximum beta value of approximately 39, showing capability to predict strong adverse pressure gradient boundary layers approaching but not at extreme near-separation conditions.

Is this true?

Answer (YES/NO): NO